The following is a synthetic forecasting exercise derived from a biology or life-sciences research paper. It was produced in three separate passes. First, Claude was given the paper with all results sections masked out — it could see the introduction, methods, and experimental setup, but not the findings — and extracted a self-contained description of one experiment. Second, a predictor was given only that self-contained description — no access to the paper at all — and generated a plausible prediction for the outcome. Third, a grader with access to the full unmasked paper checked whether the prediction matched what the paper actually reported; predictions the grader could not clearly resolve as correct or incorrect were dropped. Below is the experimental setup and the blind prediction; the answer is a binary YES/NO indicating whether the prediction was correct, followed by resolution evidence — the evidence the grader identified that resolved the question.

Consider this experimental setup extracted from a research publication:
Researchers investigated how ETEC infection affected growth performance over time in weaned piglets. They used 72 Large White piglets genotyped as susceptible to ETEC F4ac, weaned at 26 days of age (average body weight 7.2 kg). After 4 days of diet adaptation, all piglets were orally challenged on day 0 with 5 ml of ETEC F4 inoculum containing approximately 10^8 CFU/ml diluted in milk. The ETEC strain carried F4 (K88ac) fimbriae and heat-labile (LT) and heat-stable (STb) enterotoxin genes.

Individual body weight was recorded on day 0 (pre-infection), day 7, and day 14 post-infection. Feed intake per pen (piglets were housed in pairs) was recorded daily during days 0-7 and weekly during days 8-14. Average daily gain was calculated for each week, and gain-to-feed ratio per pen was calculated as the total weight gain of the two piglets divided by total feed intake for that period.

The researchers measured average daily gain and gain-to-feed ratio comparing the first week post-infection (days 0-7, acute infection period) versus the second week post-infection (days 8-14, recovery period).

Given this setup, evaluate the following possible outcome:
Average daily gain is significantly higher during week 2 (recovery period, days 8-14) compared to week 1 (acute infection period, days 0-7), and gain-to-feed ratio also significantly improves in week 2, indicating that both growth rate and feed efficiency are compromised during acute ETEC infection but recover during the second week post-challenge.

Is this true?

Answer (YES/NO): NO